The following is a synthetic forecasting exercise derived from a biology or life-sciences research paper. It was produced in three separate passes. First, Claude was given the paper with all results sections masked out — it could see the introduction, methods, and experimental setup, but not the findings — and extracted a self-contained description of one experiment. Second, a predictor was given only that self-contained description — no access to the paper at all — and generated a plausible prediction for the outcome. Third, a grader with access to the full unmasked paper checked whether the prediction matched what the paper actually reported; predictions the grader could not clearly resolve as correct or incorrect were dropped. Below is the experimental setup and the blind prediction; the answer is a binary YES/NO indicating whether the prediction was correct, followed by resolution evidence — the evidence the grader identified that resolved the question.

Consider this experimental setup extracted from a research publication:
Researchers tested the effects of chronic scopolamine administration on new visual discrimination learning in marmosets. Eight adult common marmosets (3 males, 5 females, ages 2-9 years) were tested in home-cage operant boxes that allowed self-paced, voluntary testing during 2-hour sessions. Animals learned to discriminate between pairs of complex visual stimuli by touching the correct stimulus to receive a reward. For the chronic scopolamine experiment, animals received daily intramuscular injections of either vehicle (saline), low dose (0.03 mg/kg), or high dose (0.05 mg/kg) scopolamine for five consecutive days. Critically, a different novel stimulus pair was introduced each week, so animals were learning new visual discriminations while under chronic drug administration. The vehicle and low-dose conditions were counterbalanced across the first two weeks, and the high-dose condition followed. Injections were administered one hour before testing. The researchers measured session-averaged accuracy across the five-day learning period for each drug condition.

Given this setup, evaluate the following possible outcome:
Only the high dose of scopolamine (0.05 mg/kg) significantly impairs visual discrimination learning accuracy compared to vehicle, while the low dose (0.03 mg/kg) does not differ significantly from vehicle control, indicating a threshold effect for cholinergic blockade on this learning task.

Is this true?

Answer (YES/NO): NO